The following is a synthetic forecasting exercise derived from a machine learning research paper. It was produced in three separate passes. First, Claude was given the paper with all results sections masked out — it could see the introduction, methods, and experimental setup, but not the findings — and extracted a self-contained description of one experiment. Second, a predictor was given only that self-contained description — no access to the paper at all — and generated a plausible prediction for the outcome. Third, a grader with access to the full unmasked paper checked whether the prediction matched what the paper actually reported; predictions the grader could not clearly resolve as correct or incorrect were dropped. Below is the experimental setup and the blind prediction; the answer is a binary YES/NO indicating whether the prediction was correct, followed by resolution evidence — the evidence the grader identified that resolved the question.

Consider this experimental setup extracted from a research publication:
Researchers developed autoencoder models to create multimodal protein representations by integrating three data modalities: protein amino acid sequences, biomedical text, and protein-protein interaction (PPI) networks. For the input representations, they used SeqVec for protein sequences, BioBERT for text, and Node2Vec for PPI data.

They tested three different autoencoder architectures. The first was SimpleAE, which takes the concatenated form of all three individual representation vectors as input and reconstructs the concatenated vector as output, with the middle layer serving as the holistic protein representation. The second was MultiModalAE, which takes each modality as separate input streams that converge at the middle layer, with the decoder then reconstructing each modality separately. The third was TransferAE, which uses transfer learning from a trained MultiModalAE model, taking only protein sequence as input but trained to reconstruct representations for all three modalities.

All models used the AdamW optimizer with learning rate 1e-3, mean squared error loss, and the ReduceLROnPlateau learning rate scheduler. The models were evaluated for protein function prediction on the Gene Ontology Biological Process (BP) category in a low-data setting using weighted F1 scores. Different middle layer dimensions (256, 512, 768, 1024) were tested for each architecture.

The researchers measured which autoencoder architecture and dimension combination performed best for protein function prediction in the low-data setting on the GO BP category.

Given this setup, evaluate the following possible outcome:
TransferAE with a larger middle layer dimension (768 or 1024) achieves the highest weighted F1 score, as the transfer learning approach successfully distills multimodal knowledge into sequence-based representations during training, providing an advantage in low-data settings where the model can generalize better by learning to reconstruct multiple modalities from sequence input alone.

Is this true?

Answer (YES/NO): NO